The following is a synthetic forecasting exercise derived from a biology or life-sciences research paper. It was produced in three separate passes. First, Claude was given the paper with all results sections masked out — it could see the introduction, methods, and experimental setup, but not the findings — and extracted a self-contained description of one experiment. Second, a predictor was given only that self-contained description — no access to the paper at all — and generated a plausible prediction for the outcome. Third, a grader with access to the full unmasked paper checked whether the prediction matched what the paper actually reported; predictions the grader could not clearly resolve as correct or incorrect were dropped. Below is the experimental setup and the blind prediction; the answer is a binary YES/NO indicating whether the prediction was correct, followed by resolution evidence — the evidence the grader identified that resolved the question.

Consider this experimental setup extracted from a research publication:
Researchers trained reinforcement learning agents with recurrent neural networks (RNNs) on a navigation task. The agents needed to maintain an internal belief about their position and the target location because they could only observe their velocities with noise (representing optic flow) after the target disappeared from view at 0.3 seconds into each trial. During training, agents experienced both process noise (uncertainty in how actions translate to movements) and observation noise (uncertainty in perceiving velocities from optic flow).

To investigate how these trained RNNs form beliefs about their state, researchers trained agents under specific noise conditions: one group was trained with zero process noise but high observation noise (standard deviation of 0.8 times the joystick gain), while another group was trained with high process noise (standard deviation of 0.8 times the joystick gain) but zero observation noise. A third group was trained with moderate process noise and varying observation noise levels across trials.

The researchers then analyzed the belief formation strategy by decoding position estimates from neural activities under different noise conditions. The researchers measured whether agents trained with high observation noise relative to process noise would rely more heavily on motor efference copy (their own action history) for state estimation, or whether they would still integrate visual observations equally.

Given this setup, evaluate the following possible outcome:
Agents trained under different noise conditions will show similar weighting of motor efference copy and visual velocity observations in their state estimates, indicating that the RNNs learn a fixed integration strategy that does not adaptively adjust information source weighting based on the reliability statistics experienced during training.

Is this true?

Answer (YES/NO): NO